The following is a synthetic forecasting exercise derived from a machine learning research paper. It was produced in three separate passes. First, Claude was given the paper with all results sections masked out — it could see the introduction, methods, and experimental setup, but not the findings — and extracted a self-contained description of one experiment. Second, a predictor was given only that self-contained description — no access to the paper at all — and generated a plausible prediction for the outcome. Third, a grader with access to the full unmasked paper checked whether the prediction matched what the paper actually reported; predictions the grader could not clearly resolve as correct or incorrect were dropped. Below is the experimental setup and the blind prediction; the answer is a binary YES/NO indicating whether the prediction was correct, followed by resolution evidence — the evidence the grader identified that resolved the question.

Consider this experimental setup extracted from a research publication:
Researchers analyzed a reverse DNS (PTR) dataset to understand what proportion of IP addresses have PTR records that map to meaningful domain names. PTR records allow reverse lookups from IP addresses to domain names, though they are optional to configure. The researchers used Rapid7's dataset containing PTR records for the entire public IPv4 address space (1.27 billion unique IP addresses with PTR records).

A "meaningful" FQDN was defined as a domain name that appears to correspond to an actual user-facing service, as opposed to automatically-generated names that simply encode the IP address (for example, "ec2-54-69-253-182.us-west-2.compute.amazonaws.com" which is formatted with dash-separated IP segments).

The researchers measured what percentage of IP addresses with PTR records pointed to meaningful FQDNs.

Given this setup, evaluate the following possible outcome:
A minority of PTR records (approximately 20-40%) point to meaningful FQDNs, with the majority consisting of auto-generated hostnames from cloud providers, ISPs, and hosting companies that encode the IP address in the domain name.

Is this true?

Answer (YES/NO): NO